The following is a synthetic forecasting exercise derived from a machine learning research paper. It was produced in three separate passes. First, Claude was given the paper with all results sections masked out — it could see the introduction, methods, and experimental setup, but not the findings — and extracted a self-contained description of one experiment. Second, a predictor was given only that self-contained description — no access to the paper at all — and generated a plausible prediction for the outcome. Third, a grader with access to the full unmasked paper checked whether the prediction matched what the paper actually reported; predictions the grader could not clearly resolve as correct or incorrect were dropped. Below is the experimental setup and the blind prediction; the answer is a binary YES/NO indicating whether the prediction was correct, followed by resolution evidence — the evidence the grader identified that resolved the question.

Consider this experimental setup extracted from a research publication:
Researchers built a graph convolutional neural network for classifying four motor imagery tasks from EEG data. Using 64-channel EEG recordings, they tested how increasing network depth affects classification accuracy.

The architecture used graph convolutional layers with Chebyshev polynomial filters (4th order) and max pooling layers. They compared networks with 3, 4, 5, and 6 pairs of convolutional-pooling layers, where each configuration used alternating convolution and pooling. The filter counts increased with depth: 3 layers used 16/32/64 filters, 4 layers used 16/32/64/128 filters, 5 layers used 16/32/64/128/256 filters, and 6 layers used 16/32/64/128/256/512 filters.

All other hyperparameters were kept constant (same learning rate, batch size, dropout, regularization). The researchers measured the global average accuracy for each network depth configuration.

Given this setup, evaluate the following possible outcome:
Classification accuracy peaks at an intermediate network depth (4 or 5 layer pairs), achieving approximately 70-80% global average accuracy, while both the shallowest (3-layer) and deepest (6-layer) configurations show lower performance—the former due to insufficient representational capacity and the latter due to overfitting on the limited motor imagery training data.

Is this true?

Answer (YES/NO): NO